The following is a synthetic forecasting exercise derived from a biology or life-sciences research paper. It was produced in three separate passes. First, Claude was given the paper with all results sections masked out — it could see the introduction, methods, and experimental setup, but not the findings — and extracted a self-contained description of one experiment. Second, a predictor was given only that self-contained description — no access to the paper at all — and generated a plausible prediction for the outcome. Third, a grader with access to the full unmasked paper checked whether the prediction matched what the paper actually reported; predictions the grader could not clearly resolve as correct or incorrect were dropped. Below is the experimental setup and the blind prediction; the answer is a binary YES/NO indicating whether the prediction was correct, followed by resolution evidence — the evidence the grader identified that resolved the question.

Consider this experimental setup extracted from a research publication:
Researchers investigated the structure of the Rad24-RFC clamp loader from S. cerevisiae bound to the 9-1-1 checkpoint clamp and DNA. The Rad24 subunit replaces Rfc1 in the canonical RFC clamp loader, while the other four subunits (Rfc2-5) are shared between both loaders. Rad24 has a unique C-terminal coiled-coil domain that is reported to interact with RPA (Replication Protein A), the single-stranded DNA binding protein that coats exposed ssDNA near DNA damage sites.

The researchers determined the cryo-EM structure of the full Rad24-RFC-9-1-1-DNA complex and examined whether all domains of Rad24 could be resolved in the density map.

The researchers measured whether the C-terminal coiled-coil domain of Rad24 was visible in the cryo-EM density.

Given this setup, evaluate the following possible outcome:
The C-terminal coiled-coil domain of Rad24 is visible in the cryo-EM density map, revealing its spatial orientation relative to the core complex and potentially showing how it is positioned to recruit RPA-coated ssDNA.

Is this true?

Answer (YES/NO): NO